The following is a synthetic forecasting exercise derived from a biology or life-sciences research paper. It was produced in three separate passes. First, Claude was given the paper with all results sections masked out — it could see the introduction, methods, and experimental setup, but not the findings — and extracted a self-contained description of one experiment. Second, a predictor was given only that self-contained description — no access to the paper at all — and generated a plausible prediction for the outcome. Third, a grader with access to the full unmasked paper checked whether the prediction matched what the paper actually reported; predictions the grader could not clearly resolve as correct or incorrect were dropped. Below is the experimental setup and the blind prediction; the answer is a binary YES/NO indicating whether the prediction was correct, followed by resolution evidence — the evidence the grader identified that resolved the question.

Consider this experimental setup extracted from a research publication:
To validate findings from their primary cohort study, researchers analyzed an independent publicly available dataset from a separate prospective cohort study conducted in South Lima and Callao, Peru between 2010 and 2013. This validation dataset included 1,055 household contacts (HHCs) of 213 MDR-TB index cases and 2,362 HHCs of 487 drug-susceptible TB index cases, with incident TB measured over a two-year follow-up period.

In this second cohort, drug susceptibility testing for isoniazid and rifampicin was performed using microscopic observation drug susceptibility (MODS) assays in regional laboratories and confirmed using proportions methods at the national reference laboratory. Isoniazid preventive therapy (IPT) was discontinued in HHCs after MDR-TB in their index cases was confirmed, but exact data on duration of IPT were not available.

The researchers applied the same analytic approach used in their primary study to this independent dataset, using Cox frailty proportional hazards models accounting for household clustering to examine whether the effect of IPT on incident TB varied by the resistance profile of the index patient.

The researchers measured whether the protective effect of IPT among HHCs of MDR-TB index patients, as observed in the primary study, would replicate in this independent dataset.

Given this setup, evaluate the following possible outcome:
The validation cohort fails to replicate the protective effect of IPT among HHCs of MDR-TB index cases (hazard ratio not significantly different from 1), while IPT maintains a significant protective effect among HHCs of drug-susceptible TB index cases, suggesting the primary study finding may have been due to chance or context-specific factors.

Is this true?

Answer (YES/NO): NO